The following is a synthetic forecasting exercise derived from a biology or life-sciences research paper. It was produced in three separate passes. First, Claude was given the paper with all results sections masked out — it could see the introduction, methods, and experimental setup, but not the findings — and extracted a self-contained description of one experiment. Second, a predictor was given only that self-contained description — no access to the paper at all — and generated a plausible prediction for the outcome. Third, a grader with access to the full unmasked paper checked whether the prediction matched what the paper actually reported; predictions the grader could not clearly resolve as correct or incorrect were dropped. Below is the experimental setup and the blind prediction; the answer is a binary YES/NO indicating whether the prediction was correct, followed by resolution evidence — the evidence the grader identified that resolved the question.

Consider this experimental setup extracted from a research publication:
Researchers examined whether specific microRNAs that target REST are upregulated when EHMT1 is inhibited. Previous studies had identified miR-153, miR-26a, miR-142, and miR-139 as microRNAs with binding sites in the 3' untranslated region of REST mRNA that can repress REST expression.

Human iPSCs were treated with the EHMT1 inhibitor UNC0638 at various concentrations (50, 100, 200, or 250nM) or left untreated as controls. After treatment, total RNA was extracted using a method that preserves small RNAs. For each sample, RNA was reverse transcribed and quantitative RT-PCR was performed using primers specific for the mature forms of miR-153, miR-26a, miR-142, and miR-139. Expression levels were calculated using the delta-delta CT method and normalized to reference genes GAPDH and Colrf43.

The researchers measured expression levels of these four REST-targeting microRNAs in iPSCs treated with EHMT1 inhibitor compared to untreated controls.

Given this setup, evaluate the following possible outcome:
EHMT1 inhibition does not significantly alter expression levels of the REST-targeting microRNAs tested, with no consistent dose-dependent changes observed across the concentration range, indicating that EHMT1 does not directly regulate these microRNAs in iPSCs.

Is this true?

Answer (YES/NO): NO